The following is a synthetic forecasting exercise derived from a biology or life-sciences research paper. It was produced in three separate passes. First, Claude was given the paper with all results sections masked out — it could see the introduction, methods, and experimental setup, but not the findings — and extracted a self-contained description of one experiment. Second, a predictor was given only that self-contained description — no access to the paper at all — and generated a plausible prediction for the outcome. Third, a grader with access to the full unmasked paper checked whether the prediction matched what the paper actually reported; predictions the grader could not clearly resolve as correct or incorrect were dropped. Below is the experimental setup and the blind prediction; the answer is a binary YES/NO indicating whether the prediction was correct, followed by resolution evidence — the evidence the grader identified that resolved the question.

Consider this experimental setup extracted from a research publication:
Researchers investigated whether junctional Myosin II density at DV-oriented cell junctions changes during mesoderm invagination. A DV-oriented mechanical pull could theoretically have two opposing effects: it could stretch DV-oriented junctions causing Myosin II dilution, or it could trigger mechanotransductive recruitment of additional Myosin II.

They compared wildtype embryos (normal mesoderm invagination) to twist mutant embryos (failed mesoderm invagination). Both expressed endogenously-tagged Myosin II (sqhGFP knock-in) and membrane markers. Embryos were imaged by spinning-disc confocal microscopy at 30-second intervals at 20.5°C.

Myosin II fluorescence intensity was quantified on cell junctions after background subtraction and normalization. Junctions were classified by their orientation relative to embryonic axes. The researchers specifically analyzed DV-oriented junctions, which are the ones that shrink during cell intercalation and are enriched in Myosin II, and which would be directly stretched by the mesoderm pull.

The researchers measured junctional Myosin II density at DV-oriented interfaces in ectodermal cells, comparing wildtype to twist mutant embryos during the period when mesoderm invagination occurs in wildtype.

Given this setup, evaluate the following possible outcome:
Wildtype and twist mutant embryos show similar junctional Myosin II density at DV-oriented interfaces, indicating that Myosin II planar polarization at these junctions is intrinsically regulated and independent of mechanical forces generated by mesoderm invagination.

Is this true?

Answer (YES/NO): YES